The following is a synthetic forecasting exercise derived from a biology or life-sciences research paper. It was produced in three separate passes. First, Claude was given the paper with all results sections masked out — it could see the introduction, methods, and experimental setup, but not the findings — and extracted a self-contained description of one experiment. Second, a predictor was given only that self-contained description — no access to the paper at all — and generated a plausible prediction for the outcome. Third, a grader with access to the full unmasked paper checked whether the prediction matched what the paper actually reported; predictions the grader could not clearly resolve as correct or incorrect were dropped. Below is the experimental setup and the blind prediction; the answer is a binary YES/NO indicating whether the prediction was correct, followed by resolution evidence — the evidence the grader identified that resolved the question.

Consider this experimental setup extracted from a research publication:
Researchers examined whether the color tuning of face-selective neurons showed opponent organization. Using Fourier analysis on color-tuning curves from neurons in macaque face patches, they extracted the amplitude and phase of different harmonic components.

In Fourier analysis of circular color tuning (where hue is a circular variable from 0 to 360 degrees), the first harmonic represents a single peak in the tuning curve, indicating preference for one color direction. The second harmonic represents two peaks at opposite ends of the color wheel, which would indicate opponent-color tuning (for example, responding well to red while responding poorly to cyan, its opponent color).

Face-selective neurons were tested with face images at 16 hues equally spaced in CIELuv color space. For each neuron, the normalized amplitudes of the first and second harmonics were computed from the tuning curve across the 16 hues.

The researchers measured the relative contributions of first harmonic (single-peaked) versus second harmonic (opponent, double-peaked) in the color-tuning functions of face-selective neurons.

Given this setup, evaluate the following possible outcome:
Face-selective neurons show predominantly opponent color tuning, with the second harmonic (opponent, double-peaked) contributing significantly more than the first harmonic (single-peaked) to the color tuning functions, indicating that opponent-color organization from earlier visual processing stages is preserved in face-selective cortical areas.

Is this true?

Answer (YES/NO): NO